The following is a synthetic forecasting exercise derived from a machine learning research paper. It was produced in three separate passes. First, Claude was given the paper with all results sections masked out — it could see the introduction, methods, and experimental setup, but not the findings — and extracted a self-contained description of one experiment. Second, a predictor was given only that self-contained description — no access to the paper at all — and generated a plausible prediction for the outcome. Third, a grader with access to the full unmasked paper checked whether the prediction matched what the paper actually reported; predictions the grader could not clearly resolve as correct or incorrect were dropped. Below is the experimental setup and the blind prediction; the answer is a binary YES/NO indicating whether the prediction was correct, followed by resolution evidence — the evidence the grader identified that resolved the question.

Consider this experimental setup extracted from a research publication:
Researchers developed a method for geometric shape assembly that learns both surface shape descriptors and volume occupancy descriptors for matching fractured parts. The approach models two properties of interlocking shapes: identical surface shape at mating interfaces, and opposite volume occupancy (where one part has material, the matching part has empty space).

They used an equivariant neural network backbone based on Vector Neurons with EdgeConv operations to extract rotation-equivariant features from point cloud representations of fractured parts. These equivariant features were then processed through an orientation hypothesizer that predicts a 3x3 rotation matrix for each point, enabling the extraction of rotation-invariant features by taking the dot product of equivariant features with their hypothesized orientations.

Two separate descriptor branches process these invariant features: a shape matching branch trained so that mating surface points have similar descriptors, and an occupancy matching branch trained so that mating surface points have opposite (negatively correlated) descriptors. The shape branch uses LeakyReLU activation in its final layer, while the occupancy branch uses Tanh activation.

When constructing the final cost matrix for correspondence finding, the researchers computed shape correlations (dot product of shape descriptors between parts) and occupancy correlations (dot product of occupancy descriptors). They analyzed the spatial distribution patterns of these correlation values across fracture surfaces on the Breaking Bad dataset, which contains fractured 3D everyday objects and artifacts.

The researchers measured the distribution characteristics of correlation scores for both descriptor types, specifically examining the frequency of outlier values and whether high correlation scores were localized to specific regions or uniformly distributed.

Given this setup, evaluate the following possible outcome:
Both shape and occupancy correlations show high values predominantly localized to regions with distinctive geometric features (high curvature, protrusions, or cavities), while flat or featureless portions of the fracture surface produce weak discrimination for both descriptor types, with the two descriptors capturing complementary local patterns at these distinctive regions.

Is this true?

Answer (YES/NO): NO